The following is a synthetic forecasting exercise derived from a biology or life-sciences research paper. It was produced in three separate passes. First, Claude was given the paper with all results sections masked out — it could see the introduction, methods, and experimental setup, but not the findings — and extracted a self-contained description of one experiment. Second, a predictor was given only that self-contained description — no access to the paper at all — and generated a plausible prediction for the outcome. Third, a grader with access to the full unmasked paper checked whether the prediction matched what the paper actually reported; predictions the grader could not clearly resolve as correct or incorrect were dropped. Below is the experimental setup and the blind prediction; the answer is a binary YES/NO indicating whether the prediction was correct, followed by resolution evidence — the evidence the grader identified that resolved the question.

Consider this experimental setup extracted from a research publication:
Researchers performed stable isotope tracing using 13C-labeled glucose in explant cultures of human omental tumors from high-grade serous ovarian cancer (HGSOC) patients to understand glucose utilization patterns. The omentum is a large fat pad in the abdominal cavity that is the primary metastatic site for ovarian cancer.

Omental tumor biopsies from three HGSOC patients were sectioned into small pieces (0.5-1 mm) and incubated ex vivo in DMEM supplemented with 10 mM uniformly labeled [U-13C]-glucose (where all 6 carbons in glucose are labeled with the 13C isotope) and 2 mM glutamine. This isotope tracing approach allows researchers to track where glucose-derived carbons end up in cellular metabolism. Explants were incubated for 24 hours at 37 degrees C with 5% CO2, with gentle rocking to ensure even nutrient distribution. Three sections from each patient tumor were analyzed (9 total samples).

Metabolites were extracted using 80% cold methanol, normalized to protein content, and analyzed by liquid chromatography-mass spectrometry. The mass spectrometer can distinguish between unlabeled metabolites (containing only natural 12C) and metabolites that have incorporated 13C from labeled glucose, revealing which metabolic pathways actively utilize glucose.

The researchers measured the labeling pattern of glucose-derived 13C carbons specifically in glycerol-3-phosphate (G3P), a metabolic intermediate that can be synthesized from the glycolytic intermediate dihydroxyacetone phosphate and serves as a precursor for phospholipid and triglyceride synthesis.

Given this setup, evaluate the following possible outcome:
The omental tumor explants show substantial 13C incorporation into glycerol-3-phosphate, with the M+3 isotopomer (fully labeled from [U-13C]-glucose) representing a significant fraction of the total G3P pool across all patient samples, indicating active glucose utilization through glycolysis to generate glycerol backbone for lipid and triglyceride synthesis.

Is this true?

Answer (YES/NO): YES